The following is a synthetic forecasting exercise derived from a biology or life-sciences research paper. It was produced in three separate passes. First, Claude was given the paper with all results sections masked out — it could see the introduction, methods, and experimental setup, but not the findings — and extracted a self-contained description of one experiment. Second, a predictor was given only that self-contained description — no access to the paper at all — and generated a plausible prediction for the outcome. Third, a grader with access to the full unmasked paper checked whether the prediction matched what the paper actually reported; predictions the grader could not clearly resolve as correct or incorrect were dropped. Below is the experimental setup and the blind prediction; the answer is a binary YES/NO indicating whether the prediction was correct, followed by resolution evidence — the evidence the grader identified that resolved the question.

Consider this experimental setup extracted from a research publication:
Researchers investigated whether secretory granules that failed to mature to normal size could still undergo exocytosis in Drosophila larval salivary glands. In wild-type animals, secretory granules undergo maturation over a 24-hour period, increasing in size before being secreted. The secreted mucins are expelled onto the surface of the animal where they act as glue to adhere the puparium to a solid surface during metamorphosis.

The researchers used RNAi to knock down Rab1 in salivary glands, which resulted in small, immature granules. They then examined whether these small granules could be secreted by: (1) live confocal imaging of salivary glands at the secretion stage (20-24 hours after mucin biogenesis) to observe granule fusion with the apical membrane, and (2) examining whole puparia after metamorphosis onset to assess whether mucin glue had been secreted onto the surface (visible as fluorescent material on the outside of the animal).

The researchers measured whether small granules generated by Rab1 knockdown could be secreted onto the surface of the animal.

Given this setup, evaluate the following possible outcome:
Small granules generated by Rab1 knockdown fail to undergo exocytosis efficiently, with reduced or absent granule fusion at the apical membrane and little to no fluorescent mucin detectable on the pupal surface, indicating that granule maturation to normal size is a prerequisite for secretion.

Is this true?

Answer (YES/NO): NO